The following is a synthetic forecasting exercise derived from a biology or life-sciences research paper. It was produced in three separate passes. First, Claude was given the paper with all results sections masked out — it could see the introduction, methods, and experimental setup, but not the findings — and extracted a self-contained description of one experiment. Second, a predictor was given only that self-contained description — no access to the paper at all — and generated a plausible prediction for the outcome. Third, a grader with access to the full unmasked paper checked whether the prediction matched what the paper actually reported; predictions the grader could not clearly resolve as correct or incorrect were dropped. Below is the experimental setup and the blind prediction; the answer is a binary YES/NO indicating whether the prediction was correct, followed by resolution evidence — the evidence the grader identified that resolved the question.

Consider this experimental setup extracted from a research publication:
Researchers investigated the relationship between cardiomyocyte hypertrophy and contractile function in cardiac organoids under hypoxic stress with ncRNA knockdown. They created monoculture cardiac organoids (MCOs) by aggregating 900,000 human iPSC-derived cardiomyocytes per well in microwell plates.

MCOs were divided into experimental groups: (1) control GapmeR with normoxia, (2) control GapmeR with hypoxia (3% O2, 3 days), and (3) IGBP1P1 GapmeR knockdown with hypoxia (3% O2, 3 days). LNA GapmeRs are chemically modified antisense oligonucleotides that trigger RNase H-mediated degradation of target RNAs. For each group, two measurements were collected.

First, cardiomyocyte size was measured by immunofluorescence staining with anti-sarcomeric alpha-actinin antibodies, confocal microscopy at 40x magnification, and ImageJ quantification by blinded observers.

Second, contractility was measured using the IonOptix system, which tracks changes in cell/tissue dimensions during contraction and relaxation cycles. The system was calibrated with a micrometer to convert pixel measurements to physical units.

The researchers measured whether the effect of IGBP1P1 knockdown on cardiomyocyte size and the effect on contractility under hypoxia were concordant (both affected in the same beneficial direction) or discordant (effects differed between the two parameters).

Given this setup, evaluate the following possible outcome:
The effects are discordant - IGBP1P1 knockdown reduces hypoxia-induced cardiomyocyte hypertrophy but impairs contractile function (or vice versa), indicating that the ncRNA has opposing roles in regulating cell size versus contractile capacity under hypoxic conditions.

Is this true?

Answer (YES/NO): NO